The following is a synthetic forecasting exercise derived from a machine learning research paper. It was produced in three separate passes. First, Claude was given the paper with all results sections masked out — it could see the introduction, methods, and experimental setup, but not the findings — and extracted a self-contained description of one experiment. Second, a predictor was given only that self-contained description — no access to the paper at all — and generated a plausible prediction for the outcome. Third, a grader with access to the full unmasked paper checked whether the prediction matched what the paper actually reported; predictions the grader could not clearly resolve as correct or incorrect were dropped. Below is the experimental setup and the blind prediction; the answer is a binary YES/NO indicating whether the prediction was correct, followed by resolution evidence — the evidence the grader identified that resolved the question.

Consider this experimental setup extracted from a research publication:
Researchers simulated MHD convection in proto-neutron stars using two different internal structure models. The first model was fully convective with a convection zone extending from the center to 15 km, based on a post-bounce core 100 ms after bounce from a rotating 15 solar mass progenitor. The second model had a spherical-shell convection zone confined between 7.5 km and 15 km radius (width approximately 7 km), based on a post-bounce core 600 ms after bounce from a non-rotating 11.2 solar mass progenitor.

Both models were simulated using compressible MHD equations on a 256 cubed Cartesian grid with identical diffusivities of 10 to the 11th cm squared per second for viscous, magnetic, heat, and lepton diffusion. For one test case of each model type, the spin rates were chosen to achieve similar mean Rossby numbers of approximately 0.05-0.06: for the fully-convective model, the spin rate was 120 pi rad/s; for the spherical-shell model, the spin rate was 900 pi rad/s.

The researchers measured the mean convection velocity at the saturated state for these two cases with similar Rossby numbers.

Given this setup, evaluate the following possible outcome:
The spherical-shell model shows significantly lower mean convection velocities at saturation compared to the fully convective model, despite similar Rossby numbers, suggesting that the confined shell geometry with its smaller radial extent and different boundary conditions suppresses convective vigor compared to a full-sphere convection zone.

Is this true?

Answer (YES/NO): NO